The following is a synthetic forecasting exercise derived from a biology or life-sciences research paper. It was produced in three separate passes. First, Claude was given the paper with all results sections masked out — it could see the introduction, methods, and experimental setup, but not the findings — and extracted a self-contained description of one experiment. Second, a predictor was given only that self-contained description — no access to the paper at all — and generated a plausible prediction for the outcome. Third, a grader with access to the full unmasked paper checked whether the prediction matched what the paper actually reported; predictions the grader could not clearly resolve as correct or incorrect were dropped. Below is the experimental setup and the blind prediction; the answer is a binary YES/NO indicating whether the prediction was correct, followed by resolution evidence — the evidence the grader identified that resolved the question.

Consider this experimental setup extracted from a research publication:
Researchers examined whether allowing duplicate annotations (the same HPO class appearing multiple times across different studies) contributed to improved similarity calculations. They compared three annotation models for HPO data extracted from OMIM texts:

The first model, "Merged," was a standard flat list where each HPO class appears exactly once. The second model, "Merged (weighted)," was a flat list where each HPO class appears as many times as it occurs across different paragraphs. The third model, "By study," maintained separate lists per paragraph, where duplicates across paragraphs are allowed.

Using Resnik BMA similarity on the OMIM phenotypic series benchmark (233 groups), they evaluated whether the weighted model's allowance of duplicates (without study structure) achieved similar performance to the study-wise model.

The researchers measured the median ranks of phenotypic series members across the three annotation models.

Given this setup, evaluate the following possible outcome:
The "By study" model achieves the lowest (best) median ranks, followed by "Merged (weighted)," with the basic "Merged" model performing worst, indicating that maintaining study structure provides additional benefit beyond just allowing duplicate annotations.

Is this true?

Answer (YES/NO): YES